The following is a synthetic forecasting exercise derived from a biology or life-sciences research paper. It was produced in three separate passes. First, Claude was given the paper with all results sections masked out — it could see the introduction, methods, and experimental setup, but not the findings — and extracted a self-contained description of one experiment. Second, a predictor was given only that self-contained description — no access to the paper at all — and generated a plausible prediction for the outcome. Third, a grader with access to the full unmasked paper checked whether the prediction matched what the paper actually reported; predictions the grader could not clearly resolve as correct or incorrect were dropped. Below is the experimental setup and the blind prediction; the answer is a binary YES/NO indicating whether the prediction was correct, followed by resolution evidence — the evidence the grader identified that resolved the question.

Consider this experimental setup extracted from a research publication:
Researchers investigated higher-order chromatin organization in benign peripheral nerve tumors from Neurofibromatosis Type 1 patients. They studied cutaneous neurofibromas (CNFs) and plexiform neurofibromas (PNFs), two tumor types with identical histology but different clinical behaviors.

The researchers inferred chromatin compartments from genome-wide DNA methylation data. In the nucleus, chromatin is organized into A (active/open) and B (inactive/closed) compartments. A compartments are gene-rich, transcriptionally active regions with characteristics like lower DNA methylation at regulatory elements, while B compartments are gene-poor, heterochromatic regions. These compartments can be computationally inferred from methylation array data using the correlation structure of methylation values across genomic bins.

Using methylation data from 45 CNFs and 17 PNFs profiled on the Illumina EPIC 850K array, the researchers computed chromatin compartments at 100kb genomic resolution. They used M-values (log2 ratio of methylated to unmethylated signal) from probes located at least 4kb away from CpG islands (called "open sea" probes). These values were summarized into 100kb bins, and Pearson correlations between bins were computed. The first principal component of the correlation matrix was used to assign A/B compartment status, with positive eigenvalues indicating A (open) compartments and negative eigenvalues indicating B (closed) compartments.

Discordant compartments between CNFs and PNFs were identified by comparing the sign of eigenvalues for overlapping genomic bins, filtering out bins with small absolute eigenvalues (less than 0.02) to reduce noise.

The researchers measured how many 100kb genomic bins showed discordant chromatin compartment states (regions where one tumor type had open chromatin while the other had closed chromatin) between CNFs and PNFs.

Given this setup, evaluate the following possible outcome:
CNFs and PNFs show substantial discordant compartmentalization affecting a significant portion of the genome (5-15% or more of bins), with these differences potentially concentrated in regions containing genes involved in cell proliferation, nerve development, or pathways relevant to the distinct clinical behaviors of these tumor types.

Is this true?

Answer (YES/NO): YES